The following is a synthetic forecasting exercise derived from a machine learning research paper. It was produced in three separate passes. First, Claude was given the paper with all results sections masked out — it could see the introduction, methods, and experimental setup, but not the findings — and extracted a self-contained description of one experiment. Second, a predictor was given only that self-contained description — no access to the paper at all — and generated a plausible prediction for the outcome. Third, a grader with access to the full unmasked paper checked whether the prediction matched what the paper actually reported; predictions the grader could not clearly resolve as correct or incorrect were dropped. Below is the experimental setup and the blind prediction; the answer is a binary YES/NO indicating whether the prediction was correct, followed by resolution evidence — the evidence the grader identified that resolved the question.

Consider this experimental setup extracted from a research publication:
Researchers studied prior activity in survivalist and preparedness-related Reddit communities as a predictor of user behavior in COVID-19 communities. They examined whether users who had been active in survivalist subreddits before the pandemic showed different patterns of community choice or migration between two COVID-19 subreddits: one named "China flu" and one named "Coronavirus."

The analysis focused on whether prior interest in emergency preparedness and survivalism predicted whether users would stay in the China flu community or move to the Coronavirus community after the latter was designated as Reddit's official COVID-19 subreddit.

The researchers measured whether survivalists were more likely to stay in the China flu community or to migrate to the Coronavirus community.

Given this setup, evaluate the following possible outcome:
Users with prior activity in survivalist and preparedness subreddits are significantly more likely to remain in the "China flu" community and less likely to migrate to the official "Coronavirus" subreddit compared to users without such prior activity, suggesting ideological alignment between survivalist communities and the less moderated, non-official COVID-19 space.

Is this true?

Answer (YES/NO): YES